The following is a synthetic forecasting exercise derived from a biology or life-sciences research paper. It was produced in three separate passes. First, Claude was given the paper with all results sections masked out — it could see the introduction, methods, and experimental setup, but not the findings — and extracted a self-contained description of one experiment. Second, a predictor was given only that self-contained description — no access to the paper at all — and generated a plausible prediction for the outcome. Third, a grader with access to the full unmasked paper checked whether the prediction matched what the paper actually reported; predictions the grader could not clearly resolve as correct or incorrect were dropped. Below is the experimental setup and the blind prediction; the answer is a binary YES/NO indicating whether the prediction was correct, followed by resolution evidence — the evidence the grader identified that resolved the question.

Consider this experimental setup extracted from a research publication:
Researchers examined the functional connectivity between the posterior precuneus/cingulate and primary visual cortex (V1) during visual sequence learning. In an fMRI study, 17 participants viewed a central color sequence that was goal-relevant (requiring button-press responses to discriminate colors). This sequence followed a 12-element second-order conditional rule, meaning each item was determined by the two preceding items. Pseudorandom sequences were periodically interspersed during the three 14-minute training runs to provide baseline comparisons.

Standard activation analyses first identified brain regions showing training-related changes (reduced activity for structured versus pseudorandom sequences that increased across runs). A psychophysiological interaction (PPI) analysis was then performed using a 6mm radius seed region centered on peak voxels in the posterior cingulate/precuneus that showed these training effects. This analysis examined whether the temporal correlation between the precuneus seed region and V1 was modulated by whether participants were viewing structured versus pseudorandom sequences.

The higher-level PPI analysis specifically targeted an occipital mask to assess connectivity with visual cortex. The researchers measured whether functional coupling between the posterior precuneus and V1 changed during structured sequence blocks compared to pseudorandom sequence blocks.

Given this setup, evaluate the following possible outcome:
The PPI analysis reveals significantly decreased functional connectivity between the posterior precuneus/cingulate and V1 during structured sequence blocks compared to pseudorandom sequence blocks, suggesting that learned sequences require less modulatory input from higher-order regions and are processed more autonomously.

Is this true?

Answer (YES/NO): NO